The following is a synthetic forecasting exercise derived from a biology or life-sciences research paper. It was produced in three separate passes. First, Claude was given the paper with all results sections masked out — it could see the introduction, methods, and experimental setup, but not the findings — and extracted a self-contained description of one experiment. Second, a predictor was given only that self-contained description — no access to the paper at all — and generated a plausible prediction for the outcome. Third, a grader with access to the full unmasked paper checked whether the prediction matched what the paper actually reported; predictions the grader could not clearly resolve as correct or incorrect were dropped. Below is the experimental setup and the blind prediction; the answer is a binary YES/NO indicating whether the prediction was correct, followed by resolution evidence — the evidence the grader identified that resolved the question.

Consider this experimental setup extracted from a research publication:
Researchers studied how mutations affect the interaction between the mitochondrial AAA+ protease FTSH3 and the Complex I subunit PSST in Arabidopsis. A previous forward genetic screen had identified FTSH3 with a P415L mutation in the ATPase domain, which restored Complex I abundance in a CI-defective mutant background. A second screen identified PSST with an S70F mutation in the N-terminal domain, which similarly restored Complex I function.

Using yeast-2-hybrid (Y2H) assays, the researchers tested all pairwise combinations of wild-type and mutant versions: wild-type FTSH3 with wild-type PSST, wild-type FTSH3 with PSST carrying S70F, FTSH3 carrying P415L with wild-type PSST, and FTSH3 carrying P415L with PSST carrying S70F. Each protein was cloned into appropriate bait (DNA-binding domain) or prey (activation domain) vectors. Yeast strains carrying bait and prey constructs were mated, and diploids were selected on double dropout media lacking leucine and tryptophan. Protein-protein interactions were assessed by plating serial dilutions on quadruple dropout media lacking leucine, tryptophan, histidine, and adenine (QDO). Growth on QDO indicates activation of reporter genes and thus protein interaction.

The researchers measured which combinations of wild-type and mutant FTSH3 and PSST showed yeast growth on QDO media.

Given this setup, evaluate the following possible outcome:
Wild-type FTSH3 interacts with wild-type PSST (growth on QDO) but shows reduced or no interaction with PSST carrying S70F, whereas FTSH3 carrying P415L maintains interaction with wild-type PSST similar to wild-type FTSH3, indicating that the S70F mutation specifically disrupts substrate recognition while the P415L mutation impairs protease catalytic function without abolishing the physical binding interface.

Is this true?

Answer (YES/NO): NO